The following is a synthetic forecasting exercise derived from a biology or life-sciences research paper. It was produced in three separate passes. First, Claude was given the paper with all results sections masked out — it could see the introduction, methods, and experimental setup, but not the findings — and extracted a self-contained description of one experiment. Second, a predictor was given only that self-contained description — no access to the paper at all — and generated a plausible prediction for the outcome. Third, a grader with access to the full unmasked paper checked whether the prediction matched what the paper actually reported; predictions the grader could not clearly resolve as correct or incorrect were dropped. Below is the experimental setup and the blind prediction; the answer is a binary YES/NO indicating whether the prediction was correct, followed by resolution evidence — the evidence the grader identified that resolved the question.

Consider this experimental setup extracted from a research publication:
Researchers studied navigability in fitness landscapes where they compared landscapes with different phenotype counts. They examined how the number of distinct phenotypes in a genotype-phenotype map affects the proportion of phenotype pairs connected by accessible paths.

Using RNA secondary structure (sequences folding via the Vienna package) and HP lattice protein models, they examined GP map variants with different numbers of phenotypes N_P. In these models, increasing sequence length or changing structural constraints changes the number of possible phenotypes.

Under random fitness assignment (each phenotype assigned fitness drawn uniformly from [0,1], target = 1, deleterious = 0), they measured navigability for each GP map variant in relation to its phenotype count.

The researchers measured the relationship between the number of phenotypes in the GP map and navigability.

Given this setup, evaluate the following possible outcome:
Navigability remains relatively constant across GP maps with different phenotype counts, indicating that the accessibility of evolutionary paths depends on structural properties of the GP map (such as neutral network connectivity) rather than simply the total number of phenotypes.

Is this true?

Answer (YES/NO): NO